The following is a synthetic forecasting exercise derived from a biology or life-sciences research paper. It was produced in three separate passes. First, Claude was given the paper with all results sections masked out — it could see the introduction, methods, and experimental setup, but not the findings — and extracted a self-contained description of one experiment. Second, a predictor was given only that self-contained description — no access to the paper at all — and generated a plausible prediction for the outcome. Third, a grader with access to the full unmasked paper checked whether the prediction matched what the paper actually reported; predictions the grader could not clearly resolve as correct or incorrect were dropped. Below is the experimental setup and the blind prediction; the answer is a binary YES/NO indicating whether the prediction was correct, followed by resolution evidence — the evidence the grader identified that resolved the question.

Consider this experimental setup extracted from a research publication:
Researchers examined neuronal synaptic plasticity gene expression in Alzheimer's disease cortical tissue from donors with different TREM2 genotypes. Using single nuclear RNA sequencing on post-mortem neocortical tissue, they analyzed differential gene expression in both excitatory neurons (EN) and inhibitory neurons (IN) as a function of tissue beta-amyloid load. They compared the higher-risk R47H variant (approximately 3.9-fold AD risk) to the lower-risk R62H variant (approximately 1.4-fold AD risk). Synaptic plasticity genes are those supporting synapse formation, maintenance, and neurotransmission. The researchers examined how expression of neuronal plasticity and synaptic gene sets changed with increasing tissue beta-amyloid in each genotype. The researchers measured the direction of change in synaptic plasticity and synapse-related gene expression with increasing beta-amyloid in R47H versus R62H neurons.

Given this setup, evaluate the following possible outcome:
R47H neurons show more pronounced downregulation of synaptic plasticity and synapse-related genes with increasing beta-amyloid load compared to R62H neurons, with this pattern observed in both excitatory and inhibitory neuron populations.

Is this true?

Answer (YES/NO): YES